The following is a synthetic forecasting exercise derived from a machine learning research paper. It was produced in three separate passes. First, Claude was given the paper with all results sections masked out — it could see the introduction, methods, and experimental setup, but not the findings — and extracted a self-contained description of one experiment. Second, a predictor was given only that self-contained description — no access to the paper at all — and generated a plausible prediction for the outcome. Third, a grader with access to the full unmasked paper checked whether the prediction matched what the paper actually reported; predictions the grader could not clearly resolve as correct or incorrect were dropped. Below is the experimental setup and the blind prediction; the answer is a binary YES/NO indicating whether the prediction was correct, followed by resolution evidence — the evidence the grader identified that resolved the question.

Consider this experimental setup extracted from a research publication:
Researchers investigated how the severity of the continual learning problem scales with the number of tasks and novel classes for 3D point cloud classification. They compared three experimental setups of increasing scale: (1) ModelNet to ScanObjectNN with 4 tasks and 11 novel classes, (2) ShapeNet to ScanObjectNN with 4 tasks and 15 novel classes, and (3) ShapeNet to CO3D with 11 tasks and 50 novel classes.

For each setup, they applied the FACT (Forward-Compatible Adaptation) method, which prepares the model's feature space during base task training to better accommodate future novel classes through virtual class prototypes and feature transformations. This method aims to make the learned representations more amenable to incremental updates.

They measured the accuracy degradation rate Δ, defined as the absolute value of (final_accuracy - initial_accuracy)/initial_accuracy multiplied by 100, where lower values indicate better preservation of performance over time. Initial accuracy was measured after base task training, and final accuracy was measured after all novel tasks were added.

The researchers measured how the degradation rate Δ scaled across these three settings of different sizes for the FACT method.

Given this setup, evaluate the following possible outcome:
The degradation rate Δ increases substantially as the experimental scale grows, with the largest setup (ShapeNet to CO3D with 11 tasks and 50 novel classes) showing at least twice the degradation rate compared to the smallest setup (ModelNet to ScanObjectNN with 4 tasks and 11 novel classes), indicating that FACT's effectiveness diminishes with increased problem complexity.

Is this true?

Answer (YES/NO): NO